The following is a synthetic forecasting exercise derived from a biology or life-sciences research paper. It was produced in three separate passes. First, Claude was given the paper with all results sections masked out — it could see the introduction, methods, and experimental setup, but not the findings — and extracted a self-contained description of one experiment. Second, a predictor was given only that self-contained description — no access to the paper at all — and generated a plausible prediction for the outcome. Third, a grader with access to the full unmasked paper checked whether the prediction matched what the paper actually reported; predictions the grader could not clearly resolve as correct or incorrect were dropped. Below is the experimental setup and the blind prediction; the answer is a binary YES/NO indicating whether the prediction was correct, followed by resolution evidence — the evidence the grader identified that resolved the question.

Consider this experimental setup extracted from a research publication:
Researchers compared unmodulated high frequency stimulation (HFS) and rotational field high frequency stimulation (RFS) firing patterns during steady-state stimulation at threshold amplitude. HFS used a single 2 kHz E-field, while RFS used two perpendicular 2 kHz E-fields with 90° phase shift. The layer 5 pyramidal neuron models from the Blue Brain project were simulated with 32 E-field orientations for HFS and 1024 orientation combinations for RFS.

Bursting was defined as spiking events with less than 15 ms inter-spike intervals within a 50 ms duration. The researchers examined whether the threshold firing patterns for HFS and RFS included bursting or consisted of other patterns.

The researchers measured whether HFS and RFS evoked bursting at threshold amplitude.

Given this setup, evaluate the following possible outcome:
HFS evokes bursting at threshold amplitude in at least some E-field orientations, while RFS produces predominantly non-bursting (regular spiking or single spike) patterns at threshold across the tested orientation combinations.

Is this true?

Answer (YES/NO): NO